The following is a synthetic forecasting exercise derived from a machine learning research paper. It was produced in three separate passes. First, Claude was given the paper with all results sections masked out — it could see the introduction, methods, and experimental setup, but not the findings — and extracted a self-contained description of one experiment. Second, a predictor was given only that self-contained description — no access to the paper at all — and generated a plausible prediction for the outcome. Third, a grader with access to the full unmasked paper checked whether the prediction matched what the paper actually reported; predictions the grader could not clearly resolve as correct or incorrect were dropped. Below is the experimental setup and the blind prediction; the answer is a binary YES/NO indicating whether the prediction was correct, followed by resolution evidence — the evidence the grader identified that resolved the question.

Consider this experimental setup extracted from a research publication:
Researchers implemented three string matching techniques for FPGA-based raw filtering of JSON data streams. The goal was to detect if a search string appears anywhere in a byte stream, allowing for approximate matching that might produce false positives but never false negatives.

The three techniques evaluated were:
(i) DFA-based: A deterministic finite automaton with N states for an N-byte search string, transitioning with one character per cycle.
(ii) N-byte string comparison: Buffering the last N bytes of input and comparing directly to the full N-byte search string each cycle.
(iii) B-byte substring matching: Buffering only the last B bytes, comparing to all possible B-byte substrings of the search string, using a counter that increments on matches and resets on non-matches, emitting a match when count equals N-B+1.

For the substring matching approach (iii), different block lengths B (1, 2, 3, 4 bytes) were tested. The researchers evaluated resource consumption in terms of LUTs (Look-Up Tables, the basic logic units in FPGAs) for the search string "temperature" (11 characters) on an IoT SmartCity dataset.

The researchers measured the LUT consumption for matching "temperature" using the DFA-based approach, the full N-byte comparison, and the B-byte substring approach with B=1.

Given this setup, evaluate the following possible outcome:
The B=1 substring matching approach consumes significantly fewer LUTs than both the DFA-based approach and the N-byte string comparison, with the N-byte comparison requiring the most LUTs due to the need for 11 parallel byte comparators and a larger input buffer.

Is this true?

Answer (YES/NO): YES